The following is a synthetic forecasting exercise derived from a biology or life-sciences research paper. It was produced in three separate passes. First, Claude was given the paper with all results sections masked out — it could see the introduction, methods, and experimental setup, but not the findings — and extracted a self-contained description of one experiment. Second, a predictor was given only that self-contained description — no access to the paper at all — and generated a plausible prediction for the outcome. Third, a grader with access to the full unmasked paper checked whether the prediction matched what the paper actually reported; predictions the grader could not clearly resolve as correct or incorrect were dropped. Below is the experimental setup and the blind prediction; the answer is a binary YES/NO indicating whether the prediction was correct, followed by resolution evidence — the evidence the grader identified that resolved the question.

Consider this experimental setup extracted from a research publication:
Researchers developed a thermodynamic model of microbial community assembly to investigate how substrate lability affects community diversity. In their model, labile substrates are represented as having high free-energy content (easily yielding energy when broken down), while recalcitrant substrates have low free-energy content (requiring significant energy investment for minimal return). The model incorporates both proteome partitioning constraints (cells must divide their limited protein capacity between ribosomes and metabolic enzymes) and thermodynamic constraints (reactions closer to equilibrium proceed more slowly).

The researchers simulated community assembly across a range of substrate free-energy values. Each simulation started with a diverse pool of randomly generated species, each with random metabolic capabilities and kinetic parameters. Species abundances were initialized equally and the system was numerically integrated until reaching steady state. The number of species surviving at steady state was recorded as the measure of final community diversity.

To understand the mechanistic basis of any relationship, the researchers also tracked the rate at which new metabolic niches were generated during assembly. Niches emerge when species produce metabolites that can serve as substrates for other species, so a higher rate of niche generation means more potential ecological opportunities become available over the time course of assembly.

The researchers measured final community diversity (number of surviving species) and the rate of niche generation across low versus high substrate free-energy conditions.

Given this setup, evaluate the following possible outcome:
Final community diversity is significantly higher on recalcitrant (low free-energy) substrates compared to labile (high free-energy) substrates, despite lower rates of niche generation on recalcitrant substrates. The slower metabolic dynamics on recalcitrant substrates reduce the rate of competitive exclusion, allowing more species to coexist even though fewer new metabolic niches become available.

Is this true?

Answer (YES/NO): NO